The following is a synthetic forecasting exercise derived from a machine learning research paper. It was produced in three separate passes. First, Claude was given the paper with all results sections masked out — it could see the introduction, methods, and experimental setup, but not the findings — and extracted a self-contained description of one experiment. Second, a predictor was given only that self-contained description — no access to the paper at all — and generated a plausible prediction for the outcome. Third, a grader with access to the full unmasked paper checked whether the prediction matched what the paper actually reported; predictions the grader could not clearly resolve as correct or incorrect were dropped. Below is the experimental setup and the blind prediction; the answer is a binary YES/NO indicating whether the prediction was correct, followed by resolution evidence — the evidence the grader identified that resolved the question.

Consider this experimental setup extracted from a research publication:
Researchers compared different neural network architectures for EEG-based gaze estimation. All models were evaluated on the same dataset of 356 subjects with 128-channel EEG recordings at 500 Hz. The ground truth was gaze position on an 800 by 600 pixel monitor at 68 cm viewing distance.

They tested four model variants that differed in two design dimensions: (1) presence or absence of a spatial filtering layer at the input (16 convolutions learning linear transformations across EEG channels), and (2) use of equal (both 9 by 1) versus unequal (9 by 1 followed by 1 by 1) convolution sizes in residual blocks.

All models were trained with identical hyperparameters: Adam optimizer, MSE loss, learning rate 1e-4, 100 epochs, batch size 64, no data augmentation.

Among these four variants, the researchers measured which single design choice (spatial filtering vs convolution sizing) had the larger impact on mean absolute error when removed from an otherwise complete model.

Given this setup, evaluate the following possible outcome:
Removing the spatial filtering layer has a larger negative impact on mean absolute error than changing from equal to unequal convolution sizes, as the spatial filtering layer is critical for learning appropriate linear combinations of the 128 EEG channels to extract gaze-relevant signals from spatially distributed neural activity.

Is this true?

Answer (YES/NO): YES